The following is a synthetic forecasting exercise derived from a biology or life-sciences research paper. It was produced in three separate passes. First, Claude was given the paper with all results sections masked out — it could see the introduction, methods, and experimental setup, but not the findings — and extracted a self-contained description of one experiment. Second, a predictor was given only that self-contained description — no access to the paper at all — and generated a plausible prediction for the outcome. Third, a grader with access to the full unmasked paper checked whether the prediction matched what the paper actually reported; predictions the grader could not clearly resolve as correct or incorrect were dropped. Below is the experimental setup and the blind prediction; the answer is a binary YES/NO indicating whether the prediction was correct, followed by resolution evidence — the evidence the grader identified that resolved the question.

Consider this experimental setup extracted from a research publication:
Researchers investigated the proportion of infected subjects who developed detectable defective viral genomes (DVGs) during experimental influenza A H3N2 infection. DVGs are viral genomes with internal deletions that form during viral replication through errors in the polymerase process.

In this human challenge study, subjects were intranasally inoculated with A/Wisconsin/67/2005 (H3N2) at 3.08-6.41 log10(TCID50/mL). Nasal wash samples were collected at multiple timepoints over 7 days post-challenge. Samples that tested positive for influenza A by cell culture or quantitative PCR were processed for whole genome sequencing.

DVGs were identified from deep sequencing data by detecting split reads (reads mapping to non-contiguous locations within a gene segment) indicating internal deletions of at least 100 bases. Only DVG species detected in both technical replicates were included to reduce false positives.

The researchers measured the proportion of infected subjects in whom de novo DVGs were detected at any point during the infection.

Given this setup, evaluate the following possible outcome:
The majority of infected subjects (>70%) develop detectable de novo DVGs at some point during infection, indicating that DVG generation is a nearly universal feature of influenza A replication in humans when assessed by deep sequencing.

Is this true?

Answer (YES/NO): YES